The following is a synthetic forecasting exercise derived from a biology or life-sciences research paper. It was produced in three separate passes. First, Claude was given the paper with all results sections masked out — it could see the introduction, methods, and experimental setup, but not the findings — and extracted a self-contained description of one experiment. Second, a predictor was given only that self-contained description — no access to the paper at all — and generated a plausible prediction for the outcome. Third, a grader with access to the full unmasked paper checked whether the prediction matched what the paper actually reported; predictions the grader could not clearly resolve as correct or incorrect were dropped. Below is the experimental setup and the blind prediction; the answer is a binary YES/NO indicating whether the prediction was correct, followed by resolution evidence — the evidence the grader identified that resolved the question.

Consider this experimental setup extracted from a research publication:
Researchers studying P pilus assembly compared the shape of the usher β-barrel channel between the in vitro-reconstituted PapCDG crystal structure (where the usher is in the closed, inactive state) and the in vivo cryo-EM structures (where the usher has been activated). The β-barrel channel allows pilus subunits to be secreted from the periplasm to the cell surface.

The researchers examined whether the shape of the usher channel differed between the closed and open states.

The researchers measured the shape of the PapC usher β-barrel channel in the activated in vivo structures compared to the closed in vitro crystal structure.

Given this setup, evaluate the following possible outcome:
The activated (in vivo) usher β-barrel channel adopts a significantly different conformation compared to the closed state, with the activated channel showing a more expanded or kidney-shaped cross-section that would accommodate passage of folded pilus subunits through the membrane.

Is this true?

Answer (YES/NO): NO